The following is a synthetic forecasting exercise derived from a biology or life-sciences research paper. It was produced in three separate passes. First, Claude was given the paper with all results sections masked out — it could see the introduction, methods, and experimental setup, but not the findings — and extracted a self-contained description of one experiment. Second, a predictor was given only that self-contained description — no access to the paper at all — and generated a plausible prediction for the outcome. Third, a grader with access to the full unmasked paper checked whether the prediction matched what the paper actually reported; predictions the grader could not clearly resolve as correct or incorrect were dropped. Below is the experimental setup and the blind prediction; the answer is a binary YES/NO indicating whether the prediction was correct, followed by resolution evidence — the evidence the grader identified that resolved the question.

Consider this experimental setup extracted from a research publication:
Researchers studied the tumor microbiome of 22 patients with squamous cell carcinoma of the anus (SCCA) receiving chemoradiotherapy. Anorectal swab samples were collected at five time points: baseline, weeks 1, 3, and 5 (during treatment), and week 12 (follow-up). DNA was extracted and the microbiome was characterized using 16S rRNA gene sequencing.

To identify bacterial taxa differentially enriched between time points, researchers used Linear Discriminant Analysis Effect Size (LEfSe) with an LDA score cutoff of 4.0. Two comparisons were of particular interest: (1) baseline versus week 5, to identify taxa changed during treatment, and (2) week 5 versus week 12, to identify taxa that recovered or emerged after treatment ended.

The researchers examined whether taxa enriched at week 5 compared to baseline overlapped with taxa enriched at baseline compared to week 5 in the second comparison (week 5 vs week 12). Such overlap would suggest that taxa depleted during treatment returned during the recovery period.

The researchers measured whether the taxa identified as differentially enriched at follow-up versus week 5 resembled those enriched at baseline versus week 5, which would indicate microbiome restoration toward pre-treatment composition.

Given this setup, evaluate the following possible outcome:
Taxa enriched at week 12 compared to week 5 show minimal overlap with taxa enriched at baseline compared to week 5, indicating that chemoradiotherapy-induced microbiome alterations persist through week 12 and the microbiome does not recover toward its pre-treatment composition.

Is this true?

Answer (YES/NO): NO